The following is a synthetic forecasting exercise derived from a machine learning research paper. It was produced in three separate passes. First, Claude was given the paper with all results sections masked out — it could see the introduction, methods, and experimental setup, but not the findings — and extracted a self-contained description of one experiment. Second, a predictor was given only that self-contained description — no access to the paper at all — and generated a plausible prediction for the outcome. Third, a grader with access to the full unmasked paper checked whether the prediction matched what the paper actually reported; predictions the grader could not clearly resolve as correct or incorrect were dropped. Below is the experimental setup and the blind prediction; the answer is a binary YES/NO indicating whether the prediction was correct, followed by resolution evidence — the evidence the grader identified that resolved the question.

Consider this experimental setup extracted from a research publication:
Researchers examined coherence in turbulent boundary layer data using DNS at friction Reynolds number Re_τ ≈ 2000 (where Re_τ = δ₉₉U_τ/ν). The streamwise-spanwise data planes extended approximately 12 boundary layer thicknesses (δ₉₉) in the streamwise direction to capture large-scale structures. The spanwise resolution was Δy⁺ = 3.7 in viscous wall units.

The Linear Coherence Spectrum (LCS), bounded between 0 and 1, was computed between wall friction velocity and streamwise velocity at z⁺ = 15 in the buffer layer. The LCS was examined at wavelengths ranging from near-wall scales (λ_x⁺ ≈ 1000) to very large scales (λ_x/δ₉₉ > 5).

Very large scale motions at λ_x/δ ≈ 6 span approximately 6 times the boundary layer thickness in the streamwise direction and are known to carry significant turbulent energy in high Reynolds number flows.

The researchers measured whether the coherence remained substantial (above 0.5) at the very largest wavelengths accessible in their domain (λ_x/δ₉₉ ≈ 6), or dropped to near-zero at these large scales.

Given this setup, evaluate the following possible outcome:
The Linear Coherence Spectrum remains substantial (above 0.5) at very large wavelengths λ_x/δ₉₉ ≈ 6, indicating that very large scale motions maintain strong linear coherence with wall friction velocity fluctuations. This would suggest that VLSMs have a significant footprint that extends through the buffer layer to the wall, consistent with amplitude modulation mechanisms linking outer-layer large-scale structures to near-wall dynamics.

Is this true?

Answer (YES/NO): YES